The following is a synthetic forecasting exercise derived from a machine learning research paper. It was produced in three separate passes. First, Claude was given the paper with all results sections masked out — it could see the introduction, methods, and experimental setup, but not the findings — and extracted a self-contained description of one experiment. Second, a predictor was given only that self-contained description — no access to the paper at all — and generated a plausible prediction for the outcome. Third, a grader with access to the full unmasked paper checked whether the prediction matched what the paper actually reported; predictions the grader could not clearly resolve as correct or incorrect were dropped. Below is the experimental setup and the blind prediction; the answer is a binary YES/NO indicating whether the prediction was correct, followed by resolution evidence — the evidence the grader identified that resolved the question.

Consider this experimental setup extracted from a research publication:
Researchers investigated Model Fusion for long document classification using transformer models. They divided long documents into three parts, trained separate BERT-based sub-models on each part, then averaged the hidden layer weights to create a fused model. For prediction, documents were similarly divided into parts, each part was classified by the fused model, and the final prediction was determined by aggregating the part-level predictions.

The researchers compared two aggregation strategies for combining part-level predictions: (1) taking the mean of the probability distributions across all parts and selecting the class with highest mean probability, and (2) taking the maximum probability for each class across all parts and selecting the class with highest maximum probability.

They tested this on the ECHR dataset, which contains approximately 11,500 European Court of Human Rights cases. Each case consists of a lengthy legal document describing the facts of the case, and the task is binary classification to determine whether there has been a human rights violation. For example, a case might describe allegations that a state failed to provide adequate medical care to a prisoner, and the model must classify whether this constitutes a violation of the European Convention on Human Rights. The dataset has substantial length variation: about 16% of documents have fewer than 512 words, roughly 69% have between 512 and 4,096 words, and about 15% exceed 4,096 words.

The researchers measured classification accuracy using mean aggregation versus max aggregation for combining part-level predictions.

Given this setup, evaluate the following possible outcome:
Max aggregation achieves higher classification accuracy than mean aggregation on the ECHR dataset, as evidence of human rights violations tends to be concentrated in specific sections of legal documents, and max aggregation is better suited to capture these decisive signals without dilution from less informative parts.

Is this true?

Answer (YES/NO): NO